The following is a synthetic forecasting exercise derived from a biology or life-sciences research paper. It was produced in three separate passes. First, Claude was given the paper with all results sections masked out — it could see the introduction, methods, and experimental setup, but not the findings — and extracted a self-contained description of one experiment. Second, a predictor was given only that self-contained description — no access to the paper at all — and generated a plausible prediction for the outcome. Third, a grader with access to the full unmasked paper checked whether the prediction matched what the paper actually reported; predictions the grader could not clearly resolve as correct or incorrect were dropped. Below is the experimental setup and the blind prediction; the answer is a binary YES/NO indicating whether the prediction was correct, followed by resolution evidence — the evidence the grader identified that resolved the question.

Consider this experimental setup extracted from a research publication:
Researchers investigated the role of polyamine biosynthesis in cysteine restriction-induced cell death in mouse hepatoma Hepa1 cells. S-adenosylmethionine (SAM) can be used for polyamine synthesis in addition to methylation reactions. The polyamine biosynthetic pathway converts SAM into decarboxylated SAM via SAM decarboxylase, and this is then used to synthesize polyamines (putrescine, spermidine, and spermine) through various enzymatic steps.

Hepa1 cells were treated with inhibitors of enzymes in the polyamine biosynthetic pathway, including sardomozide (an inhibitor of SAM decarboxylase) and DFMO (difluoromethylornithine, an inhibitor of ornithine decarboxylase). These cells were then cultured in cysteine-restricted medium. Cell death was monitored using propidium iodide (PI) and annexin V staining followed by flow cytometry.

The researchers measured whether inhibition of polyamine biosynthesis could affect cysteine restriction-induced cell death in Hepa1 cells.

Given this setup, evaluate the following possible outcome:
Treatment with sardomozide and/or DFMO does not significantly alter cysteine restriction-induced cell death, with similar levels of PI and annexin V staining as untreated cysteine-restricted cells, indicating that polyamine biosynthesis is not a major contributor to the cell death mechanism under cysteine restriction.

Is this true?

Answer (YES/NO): NO